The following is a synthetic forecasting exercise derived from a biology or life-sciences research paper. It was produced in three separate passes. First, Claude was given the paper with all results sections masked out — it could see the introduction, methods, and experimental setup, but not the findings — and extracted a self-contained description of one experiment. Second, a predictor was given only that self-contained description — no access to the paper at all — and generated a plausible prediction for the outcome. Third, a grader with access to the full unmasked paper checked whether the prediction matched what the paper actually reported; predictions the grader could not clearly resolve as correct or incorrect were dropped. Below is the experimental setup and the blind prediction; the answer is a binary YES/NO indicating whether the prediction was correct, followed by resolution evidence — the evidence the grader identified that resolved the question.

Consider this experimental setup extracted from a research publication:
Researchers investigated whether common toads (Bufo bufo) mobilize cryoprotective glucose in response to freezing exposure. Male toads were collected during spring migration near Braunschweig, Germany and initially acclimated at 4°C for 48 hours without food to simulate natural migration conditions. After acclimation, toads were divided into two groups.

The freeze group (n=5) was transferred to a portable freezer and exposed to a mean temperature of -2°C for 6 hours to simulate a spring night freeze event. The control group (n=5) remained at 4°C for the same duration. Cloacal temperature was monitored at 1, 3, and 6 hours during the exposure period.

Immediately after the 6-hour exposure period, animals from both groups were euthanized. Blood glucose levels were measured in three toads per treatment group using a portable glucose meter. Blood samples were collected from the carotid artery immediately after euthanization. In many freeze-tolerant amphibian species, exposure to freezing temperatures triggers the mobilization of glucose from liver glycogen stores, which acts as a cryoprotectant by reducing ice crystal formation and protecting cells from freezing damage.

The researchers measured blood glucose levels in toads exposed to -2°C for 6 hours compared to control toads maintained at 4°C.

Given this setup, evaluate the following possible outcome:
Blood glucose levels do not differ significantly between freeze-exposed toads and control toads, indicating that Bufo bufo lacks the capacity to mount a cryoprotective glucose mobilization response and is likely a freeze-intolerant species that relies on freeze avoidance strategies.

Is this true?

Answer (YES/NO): NO